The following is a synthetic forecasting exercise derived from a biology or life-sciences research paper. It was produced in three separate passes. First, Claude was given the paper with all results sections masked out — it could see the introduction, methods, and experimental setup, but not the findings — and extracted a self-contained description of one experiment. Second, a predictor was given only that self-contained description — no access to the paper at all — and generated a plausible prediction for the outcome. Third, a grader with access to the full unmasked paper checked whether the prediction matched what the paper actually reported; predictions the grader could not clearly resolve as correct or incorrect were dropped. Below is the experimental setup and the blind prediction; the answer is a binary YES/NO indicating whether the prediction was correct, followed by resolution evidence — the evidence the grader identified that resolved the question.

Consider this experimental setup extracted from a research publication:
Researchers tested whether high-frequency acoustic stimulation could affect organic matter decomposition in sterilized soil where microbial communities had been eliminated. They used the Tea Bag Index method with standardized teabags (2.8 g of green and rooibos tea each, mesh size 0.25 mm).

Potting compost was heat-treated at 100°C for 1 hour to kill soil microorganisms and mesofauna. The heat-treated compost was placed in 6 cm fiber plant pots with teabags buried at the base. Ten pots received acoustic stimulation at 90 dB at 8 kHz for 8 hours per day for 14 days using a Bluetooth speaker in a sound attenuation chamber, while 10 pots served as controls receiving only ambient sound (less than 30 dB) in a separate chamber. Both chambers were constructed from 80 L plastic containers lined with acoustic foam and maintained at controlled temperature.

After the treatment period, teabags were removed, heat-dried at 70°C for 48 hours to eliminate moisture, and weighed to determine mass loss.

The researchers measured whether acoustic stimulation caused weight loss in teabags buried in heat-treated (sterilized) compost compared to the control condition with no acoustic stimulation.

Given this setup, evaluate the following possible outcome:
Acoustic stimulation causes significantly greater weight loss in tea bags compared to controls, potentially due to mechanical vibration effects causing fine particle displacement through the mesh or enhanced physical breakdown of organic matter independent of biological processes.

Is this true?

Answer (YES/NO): NO